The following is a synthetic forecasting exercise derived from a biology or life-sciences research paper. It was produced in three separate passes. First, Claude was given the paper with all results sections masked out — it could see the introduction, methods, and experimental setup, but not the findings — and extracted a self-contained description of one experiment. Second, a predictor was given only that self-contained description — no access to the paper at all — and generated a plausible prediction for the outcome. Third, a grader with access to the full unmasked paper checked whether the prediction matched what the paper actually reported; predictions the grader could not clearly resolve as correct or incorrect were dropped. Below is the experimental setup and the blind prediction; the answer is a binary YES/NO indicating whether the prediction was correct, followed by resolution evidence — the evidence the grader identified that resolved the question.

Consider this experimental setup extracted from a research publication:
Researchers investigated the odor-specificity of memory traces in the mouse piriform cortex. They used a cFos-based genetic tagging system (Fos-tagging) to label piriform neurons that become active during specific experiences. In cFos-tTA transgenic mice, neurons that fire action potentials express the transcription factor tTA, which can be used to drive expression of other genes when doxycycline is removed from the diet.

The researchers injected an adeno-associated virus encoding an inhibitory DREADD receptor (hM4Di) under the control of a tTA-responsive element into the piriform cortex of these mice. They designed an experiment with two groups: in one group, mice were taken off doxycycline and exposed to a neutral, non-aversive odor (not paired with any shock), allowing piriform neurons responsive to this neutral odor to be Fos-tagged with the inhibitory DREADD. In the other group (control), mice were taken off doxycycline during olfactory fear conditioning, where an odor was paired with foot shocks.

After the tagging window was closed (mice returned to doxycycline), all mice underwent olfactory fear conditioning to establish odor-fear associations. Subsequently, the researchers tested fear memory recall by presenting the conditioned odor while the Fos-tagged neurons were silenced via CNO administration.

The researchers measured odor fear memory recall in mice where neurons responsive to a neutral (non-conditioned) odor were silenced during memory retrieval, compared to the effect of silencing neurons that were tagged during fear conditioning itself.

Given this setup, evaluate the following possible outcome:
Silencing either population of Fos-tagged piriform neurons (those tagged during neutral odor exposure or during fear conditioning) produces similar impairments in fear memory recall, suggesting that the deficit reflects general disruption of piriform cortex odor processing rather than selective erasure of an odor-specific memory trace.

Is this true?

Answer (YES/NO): NO